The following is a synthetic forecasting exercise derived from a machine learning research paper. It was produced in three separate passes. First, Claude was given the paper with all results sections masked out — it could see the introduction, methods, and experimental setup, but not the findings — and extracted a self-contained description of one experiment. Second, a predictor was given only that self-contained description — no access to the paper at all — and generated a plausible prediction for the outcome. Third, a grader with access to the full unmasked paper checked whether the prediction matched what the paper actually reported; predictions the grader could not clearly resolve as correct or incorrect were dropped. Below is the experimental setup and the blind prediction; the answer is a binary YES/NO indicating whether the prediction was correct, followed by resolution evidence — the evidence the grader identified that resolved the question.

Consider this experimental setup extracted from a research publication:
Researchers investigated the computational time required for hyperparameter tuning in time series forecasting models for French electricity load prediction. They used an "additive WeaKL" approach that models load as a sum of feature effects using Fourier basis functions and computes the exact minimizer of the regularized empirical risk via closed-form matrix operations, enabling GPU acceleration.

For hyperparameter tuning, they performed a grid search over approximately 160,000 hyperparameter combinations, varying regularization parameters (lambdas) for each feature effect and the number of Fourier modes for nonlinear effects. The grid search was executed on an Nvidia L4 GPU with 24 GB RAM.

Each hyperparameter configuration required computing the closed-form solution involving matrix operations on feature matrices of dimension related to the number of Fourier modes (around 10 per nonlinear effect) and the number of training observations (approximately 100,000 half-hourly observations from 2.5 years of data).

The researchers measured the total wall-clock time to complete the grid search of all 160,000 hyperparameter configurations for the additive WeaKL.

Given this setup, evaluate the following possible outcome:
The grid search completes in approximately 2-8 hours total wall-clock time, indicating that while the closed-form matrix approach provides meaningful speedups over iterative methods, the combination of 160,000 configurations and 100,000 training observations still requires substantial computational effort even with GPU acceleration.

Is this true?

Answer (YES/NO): NO